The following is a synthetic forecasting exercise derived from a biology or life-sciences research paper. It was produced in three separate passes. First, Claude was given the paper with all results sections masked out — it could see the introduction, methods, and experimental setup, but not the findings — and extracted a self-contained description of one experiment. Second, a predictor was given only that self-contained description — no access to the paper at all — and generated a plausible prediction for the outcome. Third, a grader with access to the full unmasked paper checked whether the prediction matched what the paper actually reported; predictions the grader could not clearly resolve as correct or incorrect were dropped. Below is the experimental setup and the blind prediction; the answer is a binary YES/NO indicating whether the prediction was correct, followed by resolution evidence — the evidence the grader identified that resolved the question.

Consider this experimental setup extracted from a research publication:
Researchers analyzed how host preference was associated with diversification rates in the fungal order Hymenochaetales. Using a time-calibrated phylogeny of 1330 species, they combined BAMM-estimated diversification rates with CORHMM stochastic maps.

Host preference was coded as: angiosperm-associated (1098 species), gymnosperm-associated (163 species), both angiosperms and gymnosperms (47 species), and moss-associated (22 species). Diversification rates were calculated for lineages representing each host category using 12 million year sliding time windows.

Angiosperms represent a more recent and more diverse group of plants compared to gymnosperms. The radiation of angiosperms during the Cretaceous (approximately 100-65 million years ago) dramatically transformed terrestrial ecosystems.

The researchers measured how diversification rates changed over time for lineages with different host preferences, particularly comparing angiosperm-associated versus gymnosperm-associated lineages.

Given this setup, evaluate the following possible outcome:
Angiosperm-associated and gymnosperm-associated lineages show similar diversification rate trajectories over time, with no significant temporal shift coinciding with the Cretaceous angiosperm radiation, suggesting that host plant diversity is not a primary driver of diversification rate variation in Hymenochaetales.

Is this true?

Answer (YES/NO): NO